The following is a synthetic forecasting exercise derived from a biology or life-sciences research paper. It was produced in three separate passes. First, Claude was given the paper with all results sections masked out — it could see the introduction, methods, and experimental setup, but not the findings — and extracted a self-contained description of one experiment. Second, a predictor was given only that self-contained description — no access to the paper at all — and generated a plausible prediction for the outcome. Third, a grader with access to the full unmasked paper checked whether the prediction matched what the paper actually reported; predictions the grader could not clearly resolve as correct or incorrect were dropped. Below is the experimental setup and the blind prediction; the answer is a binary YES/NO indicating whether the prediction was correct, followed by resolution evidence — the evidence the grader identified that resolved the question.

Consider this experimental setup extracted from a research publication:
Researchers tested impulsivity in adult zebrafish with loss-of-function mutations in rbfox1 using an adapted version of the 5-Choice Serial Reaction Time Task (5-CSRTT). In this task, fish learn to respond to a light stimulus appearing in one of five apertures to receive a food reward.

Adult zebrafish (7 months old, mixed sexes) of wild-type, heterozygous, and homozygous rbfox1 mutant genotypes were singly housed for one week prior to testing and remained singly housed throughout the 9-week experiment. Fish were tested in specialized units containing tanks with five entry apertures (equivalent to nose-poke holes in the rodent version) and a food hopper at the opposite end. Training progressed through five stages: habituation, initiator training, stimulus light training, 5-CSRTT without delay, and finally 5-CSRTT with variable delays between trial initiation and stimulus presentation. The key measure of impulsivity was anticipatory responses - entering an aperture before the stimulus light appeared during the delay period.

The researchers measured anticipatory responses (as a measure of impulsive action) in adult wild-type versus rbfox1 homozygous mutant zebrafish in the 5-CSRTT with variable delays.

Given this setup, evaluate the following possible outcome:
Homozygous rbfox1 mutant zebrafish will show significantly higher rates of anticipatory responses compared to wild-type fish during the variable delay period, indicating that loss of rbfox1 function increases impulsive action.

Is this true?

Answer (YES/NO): YES